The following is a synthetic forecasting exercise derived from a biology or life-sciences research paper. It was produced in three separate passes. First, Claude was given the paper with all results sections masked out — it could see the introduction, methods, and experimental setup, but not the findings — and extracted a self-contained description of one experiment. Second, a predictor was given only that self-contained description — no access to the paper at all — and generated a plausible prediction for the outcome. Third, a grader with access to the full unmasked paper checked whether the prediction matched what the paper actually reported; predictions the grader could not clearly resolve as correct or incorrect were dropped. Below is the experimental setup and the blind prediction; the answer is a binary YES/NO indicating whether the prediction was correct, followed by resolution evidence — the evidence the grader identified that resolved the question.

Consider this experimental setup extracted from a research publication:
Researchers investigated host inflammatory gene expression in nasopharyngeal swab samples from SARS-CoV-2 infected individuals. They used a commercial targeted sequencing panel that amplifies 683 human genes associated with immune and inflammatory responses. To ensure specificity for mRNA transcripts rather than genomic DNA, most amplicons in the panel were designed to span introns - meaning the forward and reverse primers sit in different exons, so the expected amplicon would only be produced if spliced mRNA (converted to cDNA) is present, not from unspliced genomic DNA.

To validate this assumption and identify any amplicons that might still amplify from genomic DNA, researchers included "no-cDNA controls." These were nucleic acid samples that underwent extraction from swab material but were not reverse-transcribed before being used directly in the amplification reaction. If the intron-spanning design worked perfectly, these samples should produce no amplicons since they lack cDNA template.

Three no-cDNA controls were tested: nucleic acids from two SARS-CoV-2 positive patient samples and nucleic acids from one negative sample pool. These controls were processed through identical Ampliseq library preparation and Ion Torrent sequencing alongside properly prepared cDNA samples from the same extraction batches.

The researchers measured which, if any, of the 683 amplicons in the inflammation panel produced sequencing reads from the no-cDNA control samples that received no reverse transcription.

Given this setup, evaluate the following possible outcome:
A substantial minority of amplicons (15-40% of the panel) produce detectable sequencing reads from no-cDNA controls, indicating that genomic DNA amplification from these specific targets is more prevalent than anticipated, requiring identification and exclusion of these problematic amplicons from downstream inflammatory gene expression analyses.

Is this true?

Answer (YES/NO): NO